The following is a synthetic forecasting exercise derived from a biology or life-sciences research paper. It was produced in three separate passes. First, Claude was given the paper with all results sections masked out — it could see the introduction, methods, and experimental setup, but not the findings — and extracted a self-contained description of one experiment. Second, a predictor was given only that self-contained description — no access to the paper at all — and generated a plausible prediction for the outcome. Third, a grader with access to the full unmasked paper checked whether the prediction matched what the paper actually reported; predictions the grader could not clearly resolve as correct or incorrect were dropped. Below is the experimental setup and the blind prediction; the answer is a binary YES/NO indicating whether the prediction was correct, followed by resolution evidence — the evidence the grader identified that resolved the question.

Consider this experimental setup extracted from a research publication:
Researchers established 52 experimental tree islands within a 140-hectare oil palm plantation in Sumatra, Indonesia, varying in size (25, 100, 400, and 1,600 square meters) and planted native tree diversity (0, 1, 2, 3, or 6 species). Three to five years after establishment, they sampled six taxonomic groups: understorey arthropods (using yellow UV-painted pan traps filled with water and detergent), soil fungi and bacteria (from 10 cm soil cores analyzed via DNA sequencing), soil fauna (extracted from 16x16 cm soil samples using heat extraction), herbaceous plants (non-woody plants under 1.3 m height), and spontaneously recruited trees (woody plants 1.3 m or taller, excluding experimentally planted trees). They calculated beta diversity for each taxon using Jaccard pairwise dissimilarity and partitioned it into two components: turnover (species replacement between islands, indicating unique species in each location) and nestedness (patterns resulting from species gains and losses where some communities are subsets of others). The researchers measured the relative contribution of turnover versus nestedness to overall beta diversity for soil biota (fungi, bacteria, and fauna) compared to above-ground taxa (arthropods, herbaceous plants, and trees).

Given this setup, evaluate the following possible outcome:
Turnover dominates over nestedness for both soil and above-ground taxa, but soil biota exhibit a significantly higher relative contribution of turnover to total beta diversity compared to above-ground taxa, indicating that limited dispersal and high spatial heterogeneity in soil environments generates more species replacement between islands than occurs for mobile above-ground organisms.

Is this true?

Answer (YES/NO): NO